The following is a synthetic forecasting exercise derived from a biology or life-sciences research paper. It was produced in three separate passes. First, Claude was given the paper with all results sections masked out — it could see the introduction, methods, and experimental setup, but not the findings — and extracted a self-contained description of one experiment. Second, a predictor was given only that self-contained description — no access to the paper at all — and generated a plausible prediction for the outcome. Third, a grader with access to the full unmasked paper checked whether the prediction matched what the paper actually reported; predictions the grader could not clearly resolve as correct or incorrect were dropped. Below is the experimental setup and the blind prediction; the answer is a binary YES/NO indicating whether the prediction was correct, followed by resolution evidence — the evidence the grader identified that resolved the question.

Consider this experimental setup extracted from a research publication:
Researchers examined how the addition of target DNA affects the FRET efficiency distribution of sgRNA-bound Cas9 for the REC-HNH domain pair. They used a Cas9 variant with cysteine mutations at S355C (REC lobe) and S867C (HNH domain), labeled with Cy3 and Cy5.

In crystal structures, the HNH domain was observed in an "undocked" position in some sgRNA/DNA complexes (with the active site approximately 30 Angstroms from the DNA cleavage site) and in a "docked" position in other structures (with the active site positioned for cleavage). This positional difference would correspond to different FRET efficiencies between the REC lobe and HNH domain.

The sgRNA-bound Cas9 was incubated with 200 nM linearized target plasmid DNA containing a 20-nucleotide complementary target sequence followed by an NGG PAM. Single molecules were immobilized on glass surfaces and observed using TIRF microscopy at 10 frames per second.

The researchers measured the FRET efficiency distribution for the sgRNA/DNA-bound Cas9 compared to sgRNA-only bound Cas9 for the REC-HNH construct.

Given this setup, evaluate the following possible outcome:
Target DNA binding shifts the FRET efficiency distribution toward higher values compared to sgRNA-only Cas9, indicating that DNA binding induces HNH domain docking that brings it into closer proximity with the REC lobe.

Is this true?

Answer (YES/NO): YES